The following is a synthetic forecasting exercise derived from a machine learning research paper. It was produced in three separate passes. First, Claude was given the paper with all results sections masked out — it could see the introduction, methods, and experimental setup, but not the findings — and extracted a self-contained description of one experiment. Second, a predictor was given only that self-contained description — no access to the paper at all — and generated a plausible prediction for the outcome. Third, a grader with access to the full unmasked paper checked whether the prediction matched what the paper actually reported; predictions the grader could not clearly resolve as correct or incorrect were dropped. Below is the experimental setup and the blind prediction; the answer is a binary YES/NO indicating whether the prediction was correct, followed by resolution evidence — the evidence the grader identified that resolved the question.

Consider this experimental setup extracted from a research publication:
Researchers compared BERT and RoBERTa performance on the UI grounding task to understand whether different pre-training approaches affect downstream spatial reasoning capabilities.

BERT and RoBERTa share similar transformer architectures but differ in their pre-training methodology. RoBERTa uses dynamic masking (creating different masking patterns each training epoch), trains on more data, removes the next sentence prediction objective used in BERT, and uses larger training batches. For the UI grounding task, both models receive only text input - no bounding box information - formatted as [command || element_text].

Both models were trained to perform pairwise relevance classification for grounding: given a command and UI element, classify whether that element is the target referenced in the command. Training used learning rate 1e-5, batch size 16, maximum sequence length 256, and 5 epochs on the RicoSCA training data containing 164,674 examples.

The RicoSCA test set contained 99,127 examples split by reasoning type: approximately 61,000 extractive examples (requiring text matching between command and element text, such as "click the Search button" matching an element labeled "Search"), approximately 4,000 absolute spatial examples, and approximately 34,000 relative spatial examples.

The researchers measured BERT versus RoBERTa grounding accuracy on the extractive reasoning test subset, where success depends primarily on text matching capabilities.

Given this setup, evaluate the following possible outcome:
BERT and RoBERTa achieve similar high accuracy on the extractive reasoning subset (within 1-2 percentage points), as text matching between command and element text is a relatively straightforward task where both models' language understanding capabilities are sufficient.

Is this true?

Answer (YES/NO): YES